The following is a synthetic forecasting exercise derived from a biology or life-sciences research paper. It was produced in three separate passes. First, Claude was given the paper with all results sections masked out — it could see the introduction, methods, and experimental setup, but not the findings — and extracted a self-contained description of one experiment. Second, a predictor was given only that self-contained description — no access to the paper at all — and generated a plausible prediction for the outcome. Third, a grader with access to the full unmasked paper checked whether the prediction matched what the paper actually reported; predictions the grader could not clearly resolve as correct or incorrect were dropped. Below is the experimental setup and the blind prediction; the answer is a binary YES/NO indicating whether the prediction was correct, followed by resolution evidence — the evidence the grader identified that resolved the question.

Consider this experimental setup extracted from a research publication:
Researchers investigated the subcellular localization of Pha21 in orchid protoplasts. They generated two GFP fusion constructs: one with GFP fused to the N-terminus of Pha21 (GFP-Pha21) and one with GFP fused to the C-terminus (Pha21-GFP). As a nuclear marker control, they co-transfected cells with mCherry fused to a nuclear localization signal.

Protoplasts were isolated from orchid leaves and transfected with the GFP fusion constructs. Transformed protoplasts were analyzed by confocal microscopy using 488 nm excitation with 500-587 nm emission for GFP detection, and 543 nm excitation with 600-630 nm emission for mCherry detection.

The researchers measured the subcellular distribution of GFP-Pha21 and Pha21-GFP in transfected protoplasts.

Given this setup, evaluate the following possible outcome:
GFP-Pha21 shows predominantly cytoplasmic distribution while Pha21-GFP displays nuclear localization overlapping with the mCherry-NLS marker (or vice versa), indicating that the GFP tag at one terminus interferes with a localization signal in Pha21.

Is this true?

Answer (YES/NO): YES